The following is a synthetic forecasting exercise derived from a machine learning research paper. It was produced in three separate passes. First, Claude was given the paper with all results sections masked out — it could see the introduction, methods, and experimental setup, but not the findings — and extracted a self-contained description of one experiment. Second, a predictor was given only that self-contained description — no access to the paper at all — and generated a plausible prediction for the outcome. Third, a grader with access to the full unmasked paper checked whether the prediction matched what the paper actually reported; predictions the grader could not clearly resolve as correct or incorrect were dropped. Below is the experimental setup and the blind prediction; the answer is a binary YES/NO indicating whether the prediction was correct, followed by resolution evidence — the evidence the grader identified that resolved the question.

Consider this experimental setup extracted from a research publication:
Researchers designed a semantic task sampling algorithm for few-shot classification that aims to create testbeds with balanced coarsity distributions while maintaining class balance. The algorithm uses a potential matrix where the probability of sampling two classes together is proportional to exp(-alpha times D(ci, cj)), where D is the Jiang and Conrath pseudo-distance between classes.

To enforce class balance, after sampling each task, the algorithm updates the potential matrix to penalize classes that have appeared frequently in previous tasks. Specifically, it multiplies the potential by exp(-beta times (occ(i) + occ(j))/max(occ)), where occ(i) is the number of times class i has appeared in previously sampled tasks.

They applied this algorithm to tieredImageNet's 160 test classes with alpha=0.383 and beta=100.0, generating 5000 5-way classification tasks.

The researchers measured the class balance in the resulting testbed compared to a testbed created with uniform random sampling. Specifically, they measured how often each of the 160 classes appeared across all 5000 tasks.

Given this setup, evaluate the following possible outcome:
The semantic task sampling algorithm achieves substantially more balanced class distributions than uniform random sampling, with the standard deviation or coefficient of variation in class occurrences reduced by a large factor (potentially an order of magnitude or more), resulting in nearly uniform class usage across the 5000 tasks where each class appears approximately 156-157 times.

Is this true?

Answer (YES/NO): NO